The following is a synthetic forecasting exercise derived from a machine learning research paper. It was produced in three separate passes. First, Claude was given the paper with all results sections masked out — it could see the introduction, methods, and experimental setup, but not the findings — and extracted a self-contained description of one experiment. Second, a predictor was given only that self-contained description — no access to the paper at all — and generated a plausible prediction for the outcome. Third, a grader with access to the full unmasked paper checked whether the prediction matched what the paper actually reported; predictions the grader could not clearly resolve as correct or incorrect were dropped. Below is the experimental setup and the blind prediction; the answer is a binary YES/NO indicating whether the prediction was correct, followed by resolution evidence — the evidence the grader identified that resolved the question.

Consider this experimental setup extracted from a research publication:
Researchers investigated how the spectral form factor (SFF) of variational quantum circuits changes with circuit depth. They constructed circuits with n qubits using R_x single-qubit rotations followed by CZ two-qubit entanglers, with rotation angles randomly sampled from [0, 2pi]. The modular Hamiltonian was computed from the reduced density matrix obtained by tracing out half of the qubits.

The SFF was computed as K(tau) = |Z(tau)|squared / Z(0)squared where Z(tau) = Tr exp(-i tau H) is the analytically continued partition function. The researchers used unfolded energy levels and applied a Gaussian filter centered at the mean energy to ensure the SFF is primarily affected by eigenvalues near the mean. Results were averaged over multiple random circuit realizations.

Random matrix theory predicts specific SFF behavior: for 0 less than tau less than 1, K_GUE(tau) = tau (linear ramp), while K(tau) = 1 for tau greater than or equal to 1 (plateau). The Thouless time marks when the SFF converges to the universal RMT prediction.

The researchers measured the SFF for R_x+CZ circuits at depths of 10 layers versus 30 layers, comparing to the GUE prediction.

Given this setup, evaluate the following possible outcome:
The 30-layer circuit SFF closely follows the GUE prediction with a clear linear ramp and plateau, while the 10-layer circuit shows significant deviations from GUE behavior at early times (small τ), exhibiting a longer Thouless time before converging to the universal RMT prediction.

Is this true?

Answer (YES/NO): NO